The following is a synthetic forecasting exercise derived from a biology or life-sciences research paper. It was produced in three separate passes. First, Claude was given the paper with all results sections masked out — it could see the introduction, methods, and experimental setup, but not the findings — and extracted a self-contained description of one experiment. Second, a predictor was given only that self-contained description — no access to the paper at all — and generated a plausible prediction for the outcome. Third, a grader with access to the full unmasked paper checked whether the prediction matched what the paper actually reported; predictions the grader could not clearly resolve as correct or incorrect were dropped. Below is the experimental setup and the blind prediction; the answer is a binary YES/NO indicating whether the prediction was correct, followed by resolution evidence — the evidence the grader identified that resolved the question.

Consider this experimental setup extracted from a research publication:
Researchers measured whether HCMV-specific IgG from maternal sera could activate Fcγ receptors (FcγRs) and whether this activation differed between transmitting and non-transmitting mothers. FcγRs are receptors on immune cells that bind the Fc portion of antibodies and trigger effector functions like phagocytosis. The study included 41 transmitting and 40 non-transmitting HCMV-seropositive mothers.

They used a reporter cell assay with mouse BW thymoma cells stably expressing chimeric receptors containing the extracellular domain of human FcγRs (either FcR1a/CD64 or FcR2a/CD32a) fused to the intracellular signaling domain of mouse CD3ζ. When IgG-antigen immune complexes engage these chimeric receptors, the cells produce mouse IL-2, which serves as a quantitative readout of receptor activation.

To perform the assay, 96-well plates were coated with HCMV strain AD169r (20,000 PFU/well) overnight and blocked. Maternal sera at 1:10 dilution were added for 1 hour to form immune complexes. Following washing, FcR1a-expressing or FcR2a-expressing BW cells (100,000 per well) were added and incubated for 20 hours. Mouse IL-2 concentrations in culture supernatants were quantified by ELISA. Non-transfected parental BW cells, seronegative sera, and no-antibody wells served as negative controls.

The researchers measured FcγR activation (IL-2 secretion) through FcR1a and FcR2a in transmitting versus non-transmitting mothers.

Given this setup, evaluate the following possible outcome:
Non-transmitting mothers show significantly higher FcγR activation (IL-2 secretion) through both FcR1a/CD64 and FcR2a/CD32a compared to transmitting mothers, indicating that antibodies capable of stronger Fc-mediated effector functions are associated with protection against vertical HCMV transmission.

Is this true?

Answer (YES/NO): NO